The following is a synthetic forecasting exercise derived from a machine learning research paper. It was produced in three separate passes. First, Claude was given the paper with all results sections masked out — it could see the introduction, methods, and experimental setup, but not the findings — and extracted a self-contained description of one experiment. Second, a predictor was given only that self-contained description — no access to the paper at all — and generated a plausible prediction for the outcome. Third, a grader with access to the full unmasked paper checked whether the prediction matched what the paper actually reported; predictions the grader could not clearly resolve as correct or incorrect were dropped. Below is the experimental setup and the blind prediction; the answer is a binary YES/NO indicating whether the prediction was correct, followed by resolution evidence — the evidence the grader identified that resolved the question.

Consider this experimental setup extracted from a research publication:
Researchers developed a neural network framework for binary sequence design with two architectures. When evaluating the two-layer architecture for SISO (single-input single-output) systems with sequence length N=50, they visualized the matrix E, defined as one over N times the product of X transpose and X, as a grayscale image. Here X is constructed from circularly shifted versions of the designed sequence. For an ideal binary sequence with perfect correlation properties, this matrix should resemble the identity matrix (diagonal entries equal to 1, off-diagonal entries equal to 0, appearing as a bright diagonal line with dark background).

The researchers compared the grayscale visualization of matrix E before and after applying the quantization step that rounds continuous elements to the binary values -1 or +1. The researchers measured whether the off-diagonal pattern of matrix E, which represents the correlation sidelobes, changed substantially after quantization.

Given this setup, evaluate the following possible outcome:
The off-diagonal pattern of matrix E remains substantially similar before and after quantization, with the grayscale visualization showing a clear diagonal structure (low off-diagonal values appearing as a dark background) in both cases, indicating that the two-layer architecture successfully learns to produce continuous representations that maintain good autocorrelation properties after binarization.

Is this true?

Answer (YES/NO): YES